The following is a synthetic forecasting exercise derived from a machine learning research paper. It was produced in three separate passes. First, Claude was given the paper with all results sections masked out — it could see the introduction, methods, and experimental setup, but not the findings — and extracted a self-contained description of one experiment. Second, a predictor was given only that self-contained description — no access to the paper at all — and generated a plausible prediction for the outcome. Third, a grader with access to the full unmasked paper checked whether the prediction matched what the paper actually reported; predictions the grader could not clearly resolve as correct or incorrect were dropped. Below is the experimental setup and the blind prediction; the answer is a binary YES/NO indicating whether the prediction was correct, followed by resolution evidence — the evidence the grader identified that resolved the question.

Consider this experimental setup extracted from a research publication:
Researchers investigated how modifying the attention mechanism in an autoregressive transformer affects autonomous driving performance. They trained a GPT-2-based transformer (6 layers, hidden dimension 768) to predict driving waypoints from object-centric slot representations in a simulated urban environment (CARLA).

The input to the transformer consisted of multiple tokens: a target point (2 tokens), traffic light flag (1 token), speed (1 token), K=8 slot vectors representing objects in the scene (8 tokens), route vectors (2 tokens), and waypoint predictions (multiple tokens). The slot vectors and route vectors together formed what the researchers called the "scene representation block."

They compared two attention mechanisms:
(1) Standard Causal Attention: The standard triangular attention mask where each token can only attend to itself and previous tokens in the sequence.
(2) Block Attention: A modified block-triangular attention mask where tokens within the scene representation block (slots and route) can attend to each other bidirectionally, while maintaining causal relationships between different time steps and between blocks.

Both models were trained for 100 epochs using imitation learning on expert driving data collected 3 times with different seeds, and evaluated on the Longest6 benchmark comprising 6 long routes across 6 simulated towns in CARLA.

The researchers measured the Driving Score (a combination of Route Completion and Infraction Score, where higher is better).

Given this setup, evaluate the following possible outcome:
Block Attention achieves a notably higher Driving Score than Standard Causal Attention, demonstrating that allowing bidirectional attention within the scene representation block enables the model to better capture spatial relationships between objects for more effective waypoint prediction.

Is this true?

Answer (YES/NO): YES